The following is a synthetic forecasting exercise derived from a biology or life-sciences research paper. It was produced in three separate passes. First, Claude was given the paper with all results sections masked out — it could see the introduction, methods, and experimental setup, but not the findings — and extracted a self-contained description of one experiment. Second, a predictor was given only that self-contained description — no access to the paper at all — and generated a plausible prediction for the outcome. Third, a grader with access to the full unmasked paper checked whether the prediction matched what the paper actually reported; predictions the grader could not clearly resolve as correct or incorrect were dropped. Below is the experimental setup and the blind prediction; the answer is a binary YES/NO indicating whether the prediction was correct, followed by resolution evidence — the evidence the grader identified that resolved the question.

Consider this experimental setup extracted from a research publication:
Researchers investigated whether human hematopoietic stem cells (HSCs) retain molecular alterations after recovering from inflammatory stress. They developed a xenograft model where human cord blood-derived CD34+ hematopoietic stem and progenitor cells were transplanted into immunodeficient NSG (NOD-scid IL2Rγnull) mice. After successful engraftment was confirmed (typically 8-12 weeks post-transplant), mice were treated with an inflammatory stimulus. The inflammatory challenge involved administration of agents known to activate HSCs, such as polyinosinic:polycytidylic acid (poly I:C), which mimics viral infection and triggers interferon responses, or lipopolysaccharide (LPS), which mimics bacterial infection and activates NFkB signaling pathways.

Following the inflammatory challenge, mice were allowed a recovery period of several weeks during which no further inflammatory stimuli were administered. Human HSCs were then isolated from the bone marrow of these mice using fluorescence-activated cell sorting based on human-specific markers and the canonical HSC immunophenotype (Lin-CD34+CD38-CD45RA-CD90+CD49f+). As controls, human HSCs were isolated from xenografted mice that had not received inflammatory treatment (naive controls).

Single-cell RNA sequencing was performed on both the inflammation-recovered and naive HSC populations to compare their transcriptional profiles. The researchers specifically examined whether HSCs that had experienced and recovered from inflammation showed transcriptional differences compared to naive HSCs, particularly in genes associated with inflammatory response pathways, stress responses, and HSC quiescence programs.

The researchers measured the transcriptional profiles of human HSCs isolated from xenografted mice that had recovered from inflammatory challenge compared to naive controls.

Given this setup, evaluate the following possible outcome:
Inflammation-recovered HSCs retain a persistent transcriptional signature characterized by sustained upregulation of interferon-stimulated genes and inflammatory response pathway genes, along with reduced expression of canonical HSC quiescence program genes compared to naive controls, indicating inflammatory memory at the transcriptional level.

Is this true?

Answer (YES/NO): NO